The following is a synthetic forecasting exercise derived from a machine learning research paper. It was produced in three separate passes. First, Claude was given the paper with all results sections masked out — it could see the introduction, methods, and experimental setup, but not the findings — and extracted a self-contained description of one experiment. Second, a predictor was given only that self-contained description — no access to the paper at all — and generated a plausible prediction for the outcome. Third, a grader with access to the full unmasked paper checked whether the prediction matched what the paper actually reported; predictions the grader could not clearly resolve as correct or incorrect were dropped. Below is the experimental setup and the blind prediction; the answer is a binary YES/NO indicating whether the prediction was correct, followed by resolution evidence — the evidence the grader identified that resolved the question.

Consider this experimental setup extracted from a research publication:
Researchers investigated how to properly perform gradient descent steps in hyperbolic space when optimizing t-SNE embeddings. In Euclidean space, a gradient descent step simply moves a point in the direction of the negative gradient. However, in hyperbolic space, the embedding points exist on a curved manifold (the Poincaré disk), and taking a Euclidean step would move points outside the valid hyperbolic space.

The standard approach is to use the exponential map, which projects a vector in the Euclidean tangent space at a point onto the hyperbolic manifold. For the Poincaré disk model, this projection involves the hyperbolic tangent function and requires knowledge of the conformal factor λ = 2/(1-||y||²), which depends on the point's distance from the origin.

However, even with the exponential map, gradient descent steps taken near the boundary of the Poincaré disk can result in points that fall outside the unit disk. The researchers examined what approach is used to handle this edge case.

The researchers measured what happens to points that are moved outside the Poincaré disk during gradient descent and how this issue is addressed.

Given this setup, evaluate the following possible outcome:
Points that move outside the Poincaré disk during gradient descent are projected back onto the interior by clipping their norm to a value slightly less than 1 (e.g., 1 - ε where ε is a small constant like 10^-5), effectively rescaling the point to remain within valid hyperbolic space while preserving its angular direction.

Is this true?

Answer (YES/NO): YES